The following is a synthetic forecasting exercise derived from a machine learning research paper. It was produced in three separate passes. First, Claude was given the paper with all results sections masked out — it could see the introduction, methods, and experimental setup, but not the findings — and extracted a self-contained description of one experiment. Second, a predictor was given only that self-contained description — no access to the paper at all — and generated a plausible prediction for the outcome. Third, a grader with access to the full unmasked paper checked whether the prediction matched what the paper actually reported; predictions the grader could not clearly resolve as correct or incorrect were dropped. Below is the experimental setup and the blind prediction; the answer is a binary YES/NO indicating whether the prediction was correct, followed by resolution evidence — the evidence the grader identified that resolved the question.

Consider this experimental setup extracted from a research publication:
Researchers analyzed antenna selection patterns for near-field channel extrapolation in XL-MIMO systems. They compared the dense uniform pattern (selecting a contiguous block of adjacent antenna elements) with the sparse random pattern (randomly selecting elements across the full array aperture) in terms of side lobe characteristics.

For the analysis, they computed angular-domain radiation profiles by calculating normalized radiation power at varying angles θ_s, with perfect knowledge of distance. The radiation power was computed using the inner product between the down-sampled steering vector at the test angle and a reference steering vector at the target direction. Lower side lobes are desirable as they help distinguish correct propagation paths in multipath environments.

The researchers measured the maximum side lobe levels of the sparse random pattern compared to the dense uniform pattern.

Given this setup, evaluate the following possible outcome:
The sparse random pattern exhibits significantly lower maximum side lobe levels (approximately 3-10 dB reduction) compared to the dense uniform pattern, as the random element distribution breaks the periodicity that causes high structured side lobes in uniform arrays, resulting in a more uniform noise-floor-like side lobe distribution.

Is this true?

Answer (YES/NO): NO